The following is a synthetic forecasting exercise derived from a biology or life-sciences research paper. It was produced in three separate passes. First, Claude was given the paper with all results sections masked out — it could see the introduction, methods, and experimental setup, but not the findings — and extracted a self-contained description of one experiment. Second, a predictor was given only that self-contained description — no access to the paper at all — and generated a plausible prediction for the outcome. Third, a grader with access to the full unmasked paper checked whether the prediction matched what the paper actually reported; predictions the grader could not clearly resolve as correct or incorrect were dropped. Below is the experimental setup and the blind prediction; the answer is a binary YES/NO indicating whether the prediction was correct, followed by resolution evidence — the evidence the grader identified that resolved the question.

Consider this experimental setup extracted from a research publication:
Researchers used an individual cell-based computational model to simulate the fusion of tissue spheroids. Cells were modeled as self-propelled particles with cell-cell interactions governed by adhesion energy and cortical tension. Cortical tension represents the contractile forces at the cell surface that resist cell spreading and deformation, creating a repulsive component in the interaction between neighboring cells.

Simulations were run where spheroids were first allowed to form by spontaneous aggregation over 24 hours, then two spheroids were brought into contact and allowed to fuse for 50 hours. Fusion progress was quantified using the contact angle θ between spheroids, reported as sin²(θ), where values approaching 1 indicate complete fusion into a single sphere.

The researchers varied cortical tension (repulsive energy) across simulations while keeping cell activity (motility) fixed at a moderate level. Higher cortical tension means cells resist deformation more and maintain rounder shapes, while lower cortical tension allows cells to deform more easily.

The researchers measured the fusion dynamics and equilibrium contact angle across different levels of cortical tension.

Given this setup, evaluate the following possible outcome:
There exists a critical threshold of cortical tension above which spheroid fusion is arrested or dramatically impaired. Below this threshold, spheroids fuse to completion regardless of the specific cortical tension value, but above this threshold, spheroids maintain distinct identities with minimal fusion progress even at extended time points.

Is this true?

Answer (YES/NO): YES